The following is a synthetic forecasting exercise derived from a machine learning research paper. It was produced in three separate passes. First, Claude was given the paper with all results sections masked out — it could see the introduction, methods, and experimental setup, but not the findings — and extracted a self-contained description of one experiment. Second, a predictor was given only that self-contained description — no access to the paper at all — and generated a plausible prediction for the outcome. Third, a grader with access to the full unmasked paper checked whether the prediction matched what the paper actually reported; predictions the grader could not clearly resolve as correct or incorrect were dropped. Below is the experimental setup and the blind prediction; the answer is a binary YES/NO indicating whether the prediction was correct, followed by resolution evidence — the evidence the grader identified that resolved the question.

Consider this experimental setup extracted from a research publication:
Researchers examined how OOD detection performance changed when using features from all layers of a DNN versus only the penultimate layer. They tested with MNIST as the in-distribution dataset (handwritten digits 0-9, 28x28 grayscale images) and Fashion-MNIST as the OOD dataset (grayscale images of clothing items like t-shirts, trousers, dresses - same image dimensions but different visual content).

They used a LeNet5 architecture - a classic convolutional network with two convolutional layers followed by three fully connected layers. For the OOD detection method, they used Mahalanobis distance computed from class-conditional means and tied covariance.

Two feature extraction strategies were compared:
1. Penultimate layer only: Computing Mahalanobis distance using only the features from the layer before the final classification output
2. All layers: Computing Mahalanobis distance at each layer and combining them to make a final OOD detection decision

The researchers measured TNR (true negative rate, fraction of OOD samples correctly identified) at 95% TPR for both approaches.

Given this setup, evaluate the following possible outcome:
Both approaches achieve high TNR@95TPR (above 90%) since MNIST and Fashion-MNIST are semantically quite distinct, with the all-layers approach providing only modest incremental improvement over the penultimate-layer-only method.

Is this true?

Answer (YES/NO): NO